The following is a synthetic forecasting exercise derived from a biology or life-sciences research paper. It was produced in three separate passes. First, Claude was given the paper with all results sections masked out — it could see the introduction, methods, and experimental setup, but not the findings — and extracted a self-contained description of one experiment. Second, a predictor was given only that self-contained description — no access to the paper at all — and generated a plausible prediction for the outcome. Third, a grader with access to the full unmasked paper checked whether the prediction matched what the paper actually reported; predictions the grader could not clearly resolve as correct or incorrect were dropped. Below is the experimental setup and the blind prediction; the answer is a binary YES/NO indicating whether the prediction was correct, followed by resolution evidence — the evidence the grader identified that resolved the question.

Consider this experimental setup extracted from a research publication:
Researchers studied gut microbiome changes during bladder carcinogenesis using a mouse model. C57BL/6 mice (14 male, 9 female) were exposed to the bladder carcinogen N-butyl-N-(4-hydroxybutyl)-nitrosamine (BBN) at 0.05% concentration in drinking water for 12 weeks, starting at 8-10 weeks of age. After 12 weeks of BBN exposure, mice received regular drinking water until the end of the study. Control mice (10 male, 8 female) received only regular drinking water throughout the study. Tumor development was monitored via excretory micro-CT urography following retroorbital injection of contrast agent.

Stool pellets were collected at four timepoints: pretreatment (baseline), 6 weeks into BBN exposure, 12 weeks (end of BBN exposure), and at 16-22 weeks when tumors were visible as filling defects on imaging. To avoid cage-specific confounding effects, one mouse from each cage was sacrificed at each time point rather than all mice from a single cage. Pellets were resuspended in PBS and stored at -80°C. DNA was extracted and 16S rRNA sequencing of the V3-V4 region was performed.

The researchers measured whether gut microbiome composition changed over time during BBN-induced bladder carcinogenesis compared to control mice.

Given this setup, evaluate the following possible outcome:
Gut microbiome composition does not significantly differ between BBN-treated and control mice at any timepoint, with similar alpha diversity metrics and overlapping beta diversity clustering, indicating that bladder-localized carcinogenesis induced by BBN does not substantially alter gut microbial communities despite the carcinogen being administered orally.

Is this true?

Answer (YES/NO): YES